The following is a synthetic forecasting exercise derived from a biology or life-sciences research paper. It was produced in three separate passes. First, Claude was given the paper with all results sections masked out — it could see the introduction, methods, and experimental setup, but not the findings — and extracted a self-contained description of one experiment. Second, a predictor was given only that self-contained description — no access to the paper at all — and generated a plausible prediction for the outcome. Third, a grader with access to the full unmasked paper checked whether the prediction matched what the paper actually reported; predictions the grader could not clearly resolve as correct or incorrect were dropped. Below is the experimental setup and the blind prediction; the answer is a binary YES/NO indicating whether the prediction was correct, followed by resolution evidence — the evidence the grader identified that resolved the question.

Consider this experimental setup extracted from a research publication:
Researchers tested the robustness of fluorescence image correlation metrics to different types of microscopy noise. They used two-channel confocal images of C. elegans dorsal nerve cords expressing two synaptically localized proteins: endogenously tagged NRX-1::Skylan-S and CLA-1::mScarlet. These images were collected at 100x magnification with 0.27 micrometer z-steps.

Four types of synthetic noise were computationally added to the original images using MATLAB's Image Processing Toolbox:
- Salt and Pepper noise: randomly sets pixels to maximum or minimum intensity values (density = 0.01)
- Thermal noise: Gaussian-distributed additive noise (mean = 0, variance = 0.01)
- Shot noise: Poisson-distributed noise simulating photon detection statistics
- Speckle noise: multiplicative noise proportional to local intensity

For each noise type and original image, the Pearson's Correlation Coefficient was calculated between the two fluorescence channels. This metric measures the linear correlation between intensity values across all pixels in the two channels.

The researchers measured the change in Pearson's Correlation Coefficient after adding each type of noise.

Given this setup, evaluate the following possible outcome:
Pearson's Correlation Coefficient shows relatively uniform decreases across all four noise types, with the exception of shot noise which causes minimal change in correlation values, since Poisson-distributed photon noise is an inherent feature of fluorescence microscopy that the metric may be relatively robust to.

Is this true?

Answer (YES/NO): NO